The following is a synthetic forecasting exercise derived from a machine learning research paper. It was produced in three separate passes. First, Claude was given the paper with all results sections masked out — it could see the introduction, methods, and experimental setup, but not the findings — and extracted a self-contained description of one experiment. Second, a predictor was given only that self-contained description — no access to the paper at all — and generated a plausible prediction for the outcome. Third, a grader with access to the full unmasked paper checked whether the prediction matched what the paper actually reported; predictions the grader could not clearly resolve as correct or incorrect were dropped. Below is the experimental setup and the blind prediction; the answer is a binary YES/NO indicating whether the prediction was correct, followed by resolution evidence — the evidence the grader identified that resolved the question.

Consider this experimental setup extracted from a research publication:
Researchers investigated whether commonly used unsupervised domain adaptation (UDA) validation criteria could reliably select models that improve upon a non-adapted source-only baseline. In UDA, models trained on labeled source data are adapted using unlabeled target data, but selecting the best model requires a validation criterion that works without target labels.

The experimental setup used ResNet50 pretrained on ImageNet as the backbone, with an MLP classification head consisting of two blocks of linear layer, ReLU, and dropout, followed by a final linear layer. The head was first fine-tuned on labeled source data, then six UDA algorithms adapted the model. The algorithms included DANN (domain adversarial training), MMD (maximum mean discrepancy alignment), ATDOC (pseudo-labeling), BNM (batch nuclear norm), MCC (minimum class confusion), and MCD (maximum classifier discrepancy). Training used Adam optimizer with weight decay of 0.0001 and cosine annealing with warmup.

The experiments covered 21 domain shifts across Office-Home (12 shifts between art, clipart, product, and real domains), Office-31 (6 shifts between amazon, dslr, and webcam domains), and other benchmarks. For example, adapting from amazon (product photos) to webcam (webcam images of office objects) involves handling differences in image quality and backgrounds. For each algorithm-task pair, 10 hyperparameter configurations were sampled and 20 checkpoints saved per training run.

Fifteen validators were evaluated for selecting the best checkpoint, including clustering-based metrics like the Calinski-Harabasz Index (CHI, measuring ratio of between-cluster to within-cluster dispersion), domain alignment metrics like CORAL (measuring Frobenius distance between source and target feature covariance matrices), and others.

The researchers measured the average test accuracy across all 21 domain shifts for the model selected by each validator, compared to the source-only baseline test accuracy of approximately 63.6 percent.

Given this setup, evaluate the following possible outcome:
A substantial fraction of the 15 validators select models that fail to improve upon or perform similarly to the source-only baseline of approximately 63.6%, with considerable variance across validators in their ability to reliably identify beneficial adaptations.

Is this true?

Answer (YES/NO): YES